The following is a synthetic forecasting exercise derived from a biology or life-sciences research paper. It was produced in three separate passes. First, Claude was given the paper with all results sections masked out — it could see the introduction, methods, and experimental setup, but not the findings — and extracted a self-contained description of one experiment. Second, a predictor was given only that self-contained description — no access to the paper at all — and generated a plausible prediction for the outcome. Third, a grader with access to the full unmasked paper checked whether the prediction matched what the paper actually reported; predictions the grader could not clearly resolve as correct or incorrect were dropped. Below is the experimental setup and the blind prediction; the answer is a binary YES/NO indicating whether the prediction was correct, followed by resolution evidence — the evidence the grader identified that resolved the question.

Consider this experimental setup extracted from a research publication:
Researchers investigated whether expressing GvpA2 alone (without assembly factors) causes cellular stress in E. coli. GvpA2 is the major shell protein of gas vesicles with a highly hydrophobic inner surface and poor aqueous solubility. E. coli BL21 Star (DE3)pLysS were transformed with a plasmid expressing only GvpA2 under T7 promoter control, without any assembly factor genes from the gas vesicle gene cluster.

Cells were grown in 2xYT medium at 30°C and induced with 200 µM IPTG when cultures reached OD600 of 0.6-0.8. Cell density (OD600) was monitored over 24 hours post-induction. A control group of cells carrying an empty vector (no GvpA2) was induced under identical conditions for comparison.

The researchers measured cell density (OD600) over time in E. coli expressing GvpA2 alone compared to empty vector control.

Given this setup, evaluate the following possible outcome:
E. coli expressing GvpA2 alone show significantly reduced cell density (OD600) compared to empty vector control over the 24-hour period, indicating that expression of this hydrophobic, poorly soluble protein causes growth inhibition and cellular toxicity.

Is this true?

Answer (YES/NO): YES